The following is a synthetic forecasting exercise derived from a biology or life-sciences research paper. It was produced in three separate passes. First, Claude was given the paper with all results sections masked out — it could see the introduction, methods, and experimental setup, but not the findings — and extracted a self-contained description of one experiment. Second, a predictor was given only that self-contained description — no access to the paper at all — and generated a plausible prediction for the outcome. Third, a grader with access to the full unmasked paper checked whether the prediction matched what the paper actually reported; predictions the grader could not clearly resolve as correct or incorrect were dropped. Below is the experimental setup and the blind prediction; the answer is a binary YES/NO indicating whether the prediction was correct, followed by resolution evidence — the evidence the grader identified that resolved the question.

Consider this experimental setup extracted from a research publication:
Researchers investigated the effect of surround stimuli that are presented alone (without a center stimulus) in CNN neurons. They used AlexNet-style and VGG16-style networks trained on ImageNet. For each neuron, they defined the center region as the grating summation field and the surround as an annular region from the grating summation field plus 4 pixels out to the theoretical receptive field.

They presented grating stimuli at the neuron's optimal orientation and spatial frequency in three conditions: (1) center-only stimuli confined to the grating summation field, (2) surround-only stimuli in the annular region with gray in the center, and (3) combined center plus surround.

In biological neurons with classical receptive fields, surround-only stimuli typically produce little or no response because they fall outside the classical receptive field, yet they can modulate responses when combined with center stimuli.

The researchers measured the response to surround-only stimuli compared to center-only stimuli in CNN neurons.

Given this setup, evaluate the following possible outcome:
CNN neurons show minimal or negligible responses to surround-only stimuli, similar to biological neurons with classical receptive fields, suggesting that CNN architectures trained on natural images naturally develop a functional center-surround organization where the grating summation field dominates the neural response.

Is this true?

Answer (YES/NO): NO